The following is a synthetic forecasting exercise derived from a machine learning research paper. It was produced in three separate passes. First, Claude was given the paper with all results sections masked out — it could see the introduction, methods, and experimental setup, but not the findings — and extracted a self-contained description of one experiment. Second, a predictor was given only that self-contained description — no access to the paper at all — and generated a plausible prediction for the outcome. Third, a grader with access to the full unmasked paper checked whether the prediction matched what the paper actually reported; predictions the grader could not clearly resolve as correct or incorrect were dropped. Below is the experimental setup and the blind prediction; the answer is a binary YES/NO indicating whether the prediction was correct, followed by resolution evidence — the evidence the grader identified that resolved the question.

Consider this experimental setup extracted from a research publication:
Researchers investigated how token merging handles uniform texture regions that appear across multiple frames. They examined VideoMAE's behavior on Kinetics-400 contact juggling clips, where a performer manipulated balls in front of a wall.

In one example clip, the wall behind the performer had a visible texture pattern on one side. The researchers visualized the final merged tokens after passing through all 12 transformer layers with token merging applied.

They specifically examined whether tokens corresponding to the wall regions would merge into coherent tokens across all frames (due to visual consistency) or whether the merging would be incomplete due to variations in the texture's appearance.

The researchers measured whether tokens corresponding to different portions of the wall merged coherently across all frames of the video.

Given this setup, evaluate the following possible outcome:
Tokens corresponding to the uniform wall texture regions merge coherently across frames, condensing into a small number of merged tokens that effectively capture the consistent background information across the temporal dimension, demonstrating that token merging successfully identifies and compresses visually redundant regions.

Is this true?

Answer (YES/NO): YES